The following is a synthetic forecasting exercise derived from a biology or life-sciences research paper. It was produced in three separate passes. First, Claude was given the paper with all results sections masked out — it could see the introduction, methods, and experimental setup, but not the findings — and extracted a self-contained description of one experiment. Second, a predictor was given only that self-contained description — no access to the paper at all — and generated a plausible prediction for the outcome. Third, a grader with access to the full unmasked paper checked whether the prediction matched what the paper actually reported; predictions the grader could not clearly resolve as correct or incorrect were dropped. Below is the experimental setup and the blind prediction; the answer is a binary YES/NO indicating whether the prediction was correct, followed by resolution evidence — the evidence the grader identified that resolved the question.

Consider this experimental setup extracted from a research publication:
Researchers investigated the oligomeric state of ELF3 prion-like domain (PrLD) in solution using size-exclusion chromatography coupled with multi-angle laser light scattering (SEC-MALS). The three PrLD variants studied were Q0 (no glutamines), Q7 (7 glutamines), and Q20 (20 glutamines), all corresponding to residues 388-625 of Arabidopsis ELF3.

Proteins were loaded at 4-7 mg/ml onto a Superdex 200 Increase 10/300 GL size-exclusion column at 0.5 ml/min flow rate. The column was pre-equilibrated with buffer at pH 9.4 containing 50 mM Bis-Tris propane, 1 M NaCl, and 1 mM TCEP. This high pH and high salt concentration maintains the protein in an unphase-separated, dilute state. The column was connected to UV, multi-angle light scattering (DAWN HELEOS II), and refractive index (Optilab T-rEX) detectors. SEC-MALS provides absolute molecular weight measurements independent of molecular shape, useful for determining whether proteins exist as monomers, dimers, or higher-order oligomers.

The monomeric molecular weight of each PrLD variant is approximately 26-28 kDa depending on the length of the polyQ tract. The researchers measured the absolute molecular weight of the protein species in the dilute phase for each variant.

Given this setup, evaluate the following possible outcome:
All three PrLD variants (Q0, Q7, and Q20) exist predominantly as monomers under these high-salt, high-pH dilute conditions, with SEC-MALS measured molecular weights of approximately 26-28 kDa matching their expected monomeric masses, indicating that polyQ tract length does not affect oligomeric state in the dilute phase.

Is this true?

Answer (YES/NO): NO